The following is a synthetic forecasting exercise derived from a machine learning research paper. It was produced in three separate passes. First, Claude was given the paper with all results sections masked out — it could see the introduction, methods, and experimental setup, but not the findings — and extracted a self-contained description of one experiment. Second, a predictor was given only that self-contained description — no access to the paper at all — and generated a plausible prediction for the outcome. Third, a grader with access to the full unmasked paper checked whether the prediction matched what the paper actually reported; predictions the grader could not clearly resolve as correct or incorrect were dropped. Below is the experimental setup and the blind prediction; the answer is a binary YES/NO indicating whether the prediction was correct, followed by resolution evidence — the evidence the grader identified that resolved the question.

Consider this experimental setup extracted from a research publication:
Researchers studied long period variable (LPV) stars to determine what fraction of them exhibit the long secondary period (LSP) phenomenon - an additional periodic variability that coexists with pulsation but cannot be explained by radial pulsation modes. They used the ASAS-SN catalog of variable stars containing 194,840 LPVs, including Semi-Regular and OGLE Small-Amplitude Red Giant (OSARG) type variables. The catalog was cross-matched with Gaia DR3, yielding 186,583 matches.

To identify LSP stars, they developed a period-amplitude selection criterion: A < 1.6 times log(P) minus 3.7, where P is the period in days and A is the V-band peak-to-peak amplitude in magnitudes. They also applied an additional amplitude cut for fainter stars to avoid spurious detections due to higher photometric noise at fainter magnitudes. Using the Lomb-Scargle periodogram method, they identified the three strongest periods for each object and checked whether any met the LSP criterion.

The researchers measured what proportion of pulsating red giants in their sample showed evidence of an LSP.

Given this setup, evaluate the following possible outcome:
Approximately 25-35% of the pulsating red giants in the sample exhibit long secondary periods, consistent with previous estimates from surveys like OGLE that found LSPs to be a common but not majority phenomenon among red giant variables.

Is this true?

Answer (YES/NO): YES